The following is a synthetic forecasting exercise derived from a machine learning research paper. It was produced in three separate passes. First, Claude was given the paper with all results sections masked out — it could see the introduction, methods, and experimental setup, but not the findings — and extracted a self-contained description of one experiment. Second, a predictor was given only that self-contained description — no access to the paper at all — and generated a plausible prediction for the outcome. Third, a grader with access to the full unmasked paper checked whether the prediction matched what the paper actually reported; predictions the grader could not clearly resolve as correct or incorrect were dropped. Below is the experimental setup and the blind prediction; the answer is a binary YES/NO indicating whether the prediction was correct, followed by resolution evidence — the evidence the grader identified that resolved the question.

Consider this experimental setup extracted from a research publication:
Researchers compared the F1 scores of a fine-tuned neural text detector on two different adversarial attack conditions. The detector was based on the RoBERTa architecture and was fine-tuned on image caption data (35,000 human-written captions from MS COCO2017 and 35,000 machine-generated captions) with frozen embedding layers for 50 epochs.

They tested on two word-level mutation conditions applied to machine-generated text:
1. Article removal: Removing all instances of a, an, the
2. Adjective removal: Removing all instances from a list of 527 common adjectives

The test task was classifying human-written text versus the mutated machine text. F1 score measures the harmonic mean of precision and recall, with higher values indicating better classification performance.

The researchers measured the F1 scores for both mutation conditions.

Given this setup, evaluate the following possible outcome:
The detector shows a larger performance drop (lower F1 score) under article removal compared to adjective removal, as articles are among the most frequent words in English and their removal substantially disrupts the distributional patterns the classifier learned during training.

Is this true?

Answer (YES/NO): YES